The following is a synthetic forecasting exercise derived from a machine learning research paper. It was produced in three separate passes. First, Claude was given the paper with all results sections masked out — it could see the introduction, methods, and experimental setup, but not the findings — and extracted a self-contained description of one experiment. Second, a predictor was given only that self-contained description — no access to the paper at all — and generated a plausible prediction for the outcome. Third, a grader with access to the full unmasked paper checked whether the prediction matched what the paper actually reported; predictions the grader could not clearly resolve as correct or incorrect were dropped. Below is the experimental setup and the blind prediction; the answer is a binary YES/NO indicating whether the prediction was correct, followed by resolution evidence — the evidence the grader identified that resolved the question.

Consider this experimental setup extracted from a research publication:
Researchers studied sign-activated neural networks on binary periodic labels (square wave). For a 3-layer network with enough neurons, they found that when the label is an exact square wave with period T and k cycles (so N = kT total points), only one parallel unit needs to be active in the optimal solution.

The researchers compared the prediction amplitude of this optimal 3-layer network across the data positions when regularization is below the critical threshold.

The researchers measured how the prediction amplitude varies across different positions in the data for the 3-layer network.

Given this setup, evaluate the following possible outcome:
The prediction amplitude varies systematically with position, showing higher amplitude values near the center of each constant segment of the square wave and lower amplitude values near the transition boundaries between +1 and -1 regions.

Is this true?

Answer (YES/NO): NO